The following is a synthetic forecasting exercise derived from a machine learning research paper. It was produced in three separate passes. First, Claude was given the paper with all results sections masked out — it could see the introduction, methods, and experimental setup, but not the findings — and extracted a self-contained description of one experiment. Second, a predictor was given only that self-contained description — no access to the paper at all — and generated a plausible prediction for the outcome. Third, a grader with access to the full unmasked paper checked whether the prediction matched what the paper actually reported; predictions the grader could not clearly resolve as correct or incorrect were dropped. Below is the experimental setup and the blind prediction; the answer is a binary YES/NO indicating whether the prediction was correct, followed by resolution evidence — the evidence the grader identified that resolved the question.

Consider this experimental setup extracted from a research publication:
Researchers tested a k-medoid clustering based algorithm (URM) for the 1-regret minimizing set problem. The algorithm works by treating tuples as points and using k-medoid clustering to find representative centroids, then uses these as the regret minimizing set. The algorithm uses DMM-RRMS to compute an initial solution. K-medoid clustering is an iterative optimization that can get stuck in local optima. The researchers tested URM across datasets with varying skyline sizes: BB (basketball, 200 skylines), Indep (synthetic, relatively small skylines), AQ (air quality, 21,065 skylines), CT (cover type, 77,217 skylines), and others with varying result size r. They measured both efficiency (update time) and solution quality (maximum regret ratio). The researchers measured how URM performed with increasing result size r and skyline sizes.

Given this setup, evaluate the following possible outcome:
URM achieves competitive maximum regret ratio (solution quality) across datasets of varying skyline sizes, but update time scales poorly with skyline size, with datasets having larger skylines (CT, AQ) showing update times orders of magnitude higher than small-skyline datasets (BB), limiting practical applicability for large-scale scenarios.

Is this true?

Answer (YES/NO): NO